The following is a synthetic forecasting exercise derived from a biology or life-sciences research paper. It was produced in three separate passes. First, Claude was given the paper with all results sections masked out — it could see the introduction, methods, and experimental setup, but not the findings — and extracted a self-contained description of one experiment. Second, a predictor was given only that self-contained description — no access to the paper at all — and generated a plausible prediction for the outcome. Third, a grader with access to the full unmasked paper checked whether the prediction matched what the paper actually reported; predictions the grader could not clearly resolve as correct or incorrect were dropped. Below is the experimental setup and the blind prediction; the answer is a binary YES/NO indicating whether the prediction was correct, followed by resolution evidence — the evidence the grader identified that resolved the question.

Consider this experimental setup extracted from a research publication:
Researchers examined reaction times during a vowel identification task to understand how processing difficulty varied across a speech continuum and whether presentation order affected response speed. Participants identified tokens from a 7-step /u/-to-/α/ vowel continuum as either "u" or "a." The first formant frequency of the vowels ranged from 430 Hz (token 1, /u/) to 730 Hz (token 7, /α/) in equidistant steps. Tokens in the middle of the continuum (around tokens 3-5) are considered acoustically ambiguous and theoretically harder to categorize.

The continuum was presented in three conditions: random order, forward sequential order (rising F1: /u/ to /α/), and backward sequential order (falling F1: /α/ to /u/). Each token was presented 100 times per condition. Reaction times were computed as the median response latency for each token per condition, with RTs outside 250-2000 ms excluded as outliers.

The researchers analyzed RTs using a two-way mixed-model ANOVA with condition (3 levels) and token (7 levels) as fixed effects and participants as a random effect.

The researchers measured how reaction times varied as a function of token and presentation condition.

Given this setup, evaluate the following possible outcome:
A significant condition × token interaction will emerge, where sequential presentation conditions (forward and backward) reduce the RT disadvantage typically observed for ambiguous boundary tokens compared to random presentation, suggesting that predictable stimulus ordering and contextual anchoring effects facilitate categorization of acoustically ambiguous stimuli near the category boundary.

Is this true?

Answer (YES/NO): NO